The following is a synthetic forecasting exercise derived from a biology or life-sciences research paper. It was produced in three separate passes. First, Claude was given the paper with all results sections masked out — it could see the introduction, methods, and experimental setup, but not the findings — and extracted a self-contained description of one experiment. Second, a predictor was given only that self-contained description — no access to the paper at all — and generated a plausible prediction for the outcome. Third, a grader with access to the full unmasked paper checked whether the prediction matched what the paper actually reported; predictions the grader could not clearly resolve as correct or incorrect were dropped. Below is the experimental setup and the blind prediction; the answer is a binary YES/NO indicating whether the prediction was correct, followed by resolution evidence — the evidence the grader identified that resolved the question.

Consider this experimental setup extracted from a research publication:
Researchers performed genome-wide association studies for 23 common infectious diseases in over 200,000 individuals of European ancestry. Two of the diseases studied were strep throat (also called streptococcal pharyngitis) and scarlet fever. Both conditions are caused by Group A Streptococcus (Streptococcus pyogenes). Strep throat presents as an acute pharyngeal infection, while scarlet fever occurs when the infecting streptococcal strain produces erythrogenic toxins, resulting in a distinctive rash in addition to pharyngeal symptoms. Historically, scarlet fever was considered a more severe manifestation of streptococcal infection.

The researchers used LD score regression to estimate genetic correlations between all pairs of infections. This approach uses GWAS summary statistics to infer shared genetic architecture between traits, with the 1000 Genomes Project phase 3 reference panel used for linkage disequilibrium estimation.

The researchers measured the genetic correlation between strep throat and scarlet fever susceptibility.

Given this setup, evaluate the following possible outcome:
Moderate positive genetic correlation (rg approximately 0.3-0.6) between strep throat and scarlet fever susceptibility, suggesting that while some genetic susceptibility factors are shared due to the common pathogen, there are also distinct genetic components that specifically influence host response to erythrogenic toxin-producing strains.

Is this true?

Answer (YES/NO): NO